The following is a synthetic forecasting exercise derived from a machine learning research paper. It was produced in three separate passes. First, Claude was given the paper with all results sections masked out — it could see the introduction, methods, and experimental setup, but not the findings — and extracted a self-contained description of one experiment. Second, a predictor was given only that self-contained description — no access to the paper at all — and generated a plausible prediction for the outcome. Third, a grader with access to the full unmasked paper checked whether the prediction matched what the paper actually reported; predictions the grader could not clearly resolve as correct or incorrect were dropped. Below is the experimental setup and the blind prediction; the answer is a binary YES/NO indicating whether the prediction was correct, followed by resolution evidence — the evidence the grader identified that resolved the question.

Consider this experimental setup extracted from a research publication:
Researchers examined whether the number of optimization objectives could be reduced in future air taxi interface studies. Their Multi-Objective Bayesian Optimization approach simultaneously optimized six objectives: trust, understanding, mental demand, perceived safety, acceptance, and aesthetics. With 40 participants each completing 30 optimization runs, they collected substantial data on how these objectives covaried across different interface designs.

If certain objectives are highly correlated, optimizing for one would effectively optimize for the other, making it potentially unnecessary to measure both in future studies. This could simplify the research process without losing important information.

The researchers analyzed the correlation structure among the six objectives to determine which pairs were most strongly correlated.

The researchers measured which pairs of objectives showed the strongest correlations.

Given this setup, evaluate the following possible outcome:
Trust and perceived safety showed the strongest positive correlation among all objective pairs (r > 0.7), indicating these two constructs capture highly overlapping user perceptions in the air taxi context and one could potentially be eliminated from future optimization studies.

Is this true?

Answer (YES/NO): NO